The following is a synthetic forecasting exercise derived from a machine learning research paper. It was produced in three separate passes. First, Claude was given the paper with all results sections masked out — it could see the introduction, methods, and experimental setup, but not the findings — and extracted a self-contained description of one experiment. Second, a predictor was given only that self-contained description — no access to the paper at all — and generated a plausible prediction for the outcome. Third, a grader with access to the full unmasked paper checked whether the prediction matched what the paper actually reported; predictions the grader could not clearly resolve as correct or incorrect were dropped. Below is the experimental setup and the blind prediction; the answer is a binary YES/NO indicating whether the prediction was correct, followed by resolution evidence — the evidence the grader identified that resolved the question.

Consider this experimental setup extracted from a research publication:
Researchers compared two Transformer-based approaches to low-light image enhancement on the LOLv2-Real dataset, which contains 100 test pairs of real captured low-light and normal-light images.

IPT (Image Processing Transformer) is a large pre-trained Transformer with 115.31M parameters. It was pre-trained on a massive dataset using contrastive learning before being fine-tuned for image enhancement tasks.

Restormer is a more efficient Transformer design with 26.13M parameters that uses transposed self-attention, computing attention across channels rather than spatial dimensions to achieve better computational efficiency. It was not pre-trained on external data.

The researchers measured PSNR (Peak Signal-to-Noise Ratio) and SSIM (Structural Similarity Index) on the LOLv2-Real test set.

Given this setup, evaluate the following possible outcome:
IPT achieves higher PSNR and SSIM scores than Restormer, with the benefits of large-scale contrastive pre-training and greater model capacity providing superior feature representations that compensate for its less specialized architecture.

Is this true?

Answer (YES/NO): NO